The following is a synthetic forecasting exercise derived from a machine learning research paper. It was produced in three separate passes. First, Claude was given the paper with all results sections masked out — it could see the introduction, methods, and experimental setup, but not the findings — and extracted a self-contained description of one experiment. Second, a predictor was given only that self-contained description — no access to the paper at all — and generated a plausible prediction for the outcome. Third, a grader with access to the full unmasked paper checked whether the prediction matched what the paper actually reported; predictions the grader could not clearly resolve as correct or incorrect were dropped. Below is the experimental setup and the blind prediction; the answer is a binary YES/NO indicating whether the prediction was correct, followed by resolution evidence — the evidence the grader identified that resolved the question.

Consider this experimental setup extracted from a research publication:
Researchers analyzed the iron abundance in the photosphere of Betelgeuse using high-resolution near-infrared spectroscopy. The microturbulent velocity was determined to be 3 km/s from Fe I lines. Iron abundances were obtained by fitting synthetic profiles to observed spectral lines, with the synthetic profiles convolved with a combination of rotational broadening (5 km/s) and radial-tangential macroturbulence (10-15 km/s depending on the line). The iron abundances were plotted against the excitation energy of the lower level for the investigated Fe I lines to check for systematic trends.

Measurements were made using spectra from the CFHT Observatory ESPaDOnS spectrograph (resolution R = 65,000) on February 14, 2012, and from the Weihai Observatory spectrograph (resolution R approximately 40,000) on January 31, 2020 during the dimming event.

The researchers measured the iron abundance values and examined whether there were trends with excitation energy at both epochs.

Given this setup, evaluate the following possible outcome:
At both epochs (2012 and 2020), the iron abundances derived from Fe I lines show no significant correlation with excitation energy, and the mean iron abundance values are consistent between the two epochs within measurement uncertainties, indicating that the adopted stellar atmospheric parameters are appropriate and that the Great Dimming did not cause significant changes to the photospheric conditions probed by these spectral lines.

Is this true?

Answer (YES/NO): YES